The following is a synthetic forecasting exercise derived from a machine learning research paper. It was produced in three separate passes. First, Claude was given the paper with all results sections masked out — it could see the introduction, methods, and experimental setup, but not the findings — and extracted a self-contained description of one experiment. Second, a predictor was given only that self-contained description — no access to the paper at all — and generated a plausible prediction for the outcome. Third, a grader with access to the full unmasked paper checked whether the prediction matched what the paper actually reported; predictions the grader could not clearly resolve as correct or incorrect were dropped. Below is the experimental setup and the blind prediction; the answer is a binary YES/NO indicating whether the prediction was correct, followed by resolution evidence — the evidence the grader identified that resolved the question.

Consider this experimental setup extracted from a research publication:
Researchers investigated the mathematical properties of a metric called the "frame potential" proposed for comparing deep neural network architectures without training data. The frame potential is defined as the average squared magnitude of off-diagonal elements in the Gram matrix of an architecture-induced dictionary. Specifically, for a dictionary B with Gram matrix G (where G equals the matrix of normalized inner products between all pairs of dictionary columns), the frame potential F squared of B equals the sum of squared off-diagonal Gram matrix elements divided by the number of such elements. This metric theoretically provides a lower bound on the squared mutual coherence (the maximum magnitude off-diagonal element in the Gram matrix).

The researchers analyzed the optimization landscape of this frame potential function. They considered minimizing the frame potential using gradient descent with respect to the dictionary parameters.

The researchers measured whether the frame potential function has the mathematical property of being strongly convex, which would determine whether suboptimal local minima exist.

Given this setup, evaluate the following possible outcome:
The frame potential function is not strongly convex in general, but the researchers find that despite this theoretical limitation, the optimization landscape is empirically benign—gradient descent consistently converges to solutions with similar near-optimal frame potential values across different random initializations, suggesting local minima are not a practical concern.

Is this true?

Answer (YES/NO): NO